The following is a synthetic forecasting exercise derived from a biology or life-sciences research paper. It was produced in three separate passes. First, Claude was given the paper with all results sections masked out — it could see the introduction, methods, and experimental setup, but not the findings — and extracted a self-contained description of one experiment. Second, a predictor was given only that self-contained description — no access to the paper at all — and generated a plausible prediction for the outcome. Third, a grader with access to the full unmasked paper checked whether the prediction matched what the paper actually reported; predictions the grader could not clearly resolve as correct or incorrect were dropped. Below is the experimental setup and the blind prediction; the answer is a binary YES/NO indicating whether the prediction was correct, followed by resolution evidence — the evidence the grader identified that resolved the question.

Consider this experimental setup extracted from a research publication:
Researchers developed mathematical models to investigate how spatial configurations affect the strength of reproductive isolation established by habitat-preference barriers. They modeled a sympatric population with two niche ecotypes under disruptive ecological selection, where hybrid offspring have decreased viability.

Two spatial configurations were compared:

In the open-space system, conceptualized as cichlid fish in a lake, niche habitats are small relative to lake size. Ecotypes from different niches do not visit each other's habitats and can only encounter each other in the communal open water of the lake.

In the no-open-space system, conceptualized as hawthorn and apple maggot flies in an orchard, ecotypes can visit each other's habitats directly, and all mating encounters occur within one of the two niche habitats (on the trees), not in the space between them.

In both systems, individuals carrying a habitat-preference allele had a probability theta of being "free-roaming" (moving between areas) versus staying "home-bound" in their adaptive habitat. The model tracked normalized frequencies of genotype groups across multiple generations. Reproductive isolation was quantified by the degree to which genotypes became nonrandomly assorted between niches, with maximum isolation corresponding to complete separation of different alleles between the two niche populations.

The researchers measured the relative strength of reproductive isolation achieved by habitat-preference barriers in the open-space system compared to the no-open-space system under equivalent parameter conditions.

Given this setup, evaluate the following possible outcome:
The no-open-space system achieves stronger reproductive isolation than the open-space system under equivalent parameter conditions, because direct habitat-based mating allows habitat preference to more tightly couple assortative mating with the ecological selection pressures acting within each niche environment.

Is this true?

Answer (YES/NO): NO